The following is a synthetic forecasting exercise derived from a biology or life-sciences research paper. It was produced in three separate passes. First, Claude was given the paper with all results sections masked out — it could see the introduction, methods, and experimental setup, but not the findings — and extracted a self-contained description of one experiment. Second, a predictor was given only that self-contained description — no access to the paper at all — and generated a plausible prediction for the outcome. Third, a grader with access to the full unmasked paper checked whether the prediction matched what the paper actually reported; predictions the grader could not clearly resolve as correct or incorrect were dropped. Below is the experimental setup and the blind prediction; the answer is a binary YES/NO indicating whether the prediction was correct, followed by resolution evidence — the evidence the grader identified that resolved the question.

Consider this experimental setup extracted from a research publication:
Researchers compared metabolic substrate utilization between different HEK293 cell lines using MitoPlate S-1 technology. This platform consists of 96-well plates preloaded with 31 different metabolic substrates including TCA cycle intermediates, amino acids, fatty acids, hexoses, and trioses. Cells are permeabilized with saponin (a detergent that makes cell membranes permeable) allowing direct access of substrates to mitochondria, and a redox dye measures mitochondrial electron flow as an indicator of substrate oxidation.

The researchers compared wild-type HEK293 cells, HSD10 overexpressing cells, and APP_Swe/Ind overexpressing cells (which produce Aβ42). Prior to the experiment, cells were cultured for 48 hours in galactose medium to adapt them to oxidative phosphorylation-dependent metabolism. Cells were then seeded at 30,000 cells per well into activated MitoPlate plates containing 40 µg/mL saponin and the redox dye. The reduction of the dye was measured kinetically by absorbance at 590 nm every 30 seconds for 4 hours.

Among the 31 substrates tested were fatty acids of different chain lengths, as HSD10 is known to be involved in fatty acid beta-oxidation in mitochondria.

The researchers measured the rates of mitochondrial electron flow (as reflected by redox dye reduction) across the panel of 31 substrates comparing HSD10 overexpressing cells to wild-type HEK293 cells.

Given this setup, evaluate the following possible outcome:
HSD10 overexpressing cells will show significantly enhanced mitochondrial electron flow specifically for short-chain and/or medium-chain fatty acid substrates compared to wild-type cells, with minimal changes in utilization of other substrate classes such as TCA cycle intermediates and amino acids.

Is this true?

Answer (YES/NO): NO